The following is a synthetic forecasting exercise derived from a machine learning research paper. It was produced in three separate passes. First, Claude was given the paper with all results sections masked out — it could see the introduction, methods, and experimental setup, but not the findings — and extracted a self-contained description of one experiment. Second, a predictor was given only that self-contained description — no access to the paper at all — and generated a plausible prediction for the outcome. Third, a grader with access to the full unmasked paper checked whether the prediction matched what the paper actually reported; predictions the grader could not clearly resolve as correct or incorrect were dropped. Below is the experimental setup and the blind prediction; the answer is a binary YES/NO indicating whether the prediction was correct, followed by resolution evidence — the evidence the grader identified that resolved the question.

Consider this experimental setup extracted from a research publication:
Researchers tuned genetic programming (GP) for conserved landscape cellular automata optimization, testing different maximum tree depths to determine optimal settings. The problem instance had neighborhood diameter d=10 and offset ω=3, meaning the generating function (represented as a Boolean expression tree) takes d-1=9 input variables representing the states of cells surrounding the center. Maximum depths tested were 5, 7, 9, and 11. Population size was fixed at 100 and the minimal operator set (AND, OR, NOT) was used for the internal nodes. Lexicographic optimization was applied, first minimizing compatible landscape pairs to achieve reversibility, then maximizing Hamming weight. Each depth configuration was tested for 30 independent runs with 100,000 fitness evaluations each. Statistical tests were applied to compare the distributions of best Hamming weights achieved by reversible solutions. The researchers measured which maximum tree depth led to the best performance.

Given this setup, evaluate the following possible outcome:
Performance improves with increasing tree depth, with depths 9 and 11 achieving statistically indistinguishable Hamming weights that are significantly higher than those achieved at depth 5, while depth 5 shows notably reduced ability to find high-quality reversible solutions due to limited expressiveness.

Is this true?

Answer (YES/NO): NO